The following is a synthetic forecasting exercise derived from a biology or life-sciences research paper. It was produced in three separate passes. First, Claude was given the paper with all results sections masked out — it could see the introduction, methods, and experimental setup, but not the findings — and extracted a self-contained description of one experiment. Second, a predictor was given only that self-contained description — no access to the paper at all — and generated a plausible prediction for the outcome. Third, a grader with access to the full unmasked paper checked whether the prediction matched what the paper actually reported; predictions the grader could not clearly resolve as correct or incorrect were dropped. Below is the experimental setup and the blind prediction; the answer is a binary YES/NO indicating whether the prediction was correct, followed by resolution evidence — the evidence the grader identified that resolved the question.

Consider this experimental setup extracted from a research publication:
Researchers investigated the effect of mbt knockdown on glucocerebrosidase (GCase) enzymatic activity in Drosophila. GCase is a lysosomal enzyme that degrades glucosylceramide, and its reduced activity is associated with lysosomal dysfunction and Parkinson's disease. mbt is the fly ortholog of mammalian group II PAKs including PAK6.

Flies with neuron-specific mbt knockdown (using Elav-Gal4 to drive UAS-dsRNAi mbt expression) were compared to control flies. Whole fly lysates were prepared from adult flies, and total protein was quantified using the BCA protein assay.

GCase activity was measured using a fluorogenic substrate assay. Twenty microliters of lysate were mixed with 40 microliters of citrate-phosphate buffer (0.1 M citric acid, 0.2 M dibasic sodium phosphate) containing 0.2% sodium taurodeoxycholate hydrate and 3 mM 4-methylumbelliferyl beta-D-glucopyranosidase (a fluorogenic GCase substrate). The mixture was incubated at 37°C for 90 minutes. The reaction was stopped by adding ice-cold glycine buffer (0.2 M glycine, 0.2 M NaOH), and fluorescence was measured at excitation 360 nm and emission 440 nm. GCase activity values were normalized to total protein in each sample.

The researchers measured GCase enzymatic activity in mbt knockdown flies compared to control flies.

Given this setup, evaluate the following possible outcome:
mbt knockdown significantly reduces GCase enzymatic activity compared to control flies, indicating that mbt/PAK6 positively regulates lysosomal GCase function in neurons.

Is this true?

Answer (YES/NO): YES